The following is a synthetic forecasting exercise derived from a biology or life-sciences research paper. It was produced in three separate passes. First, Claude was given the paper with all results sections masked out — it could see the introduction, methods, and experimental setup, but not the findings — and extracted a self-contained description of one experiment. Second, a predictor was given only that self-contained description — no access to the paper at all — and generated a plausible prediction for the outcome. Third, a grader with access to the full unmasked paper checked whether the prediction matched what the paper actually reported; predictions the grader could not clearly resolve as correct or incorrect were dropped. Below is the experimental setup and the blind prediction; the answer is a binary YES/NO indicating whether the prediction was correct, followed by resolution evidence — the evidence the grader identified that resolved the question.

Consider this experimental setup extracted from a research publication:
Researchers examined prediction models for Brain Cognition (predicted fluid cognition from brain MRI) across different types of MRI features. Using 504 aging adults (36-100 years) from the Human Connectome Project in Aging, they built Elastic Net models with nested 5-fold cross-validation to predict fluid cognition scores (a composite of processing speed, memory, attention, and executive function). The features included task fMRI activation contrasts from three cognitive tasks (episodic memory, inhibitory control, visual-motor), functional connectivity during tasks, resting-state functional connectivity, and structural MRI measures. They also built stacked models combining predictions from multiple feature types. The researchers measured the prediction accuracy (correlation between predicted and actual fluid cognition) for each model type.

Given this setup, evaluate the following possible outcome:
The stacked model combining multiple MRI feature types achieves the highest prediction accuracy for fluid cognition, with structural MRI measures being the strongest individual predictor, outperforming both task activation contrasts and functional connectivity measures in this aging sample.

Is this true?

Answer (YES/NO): YES